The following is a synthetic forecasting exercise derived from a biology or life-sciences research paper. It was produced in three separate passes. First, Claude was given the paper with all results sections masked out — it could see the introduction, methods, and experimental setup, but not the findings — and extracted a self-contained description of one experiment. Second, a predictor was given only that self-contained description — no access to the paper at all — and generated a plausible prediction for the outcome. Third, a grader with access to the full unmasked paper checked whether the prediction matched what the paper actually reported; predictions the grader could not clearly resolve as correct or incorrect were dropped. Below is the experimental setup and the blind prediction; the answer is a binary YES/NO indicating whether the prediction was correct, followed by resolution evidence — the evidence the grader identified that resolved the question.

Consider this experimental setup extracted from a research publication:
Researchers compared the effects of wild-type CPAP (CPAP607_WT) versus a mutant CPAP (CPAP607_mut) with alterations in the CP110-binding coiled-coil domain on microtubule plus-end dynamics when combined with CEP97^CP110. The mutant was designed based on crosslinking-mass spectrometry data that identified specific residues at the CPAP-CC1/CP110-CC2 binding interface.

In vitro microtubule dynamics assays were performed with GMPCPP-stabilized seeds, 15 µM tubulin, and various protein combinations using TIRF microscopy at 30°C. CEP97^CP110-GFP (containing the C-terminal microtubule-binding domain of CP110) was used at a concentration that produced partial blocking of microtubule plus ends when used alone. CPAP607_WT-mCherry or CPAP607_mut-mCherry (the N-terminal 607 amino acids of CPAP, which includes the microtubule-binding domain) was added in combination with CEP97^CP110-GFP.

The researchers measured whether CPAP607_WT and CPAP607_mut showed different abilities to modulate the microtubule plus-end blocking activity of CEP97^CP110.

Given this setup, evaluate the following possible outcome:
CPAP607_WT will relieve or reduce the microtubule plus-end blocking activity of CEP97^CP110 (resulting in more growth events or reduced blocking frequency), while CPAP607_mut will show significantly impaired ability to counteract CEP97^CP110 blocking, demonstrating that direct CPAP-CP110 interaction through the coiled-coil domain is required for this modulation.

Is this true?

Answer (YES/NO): NO